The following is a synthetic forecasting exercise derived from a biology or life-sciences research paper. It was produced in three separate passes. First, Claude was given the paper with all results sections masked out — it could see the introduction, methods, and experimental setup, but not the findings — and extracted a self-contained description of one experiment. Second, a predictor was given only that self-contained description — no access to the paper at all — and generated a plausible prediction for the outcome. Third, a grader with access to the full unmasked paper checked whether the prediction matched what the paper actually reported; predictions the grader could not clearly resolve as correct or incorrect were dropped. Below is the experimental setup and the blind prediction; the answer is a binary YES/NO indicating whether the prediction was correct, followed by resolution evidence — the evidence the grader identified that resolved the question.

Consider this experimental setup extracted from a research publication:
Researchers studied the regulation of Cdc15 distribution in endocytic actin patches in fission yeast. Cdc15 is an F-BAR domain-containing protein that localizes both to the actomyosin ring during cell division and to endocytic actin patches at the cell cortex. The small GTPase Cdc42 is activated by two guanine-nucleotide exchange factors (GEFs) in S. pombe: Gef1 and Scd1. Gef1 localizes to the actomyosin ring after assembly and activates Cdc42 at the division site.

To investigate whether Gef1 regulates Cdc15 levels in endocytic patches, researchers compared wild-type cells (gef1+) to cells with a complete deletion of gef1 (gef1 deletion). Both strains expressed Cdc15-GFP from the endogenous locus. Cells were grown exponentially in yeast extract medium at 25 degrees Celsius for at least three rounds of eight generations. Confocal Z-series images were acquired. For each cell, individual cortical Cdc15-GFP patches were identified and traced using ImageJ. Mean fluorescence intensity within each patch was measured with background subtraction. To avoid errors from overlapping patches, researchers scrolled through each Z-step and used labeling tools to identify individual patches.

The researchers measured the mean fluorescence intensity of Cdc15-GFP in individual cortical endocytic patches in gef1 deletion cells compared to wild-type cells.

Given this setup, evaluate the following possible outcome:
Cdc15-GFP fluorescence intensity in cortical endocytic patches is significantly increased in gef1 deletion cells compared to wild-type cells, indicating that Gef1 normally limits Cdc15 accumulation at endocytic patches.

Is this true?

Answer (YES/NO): YES